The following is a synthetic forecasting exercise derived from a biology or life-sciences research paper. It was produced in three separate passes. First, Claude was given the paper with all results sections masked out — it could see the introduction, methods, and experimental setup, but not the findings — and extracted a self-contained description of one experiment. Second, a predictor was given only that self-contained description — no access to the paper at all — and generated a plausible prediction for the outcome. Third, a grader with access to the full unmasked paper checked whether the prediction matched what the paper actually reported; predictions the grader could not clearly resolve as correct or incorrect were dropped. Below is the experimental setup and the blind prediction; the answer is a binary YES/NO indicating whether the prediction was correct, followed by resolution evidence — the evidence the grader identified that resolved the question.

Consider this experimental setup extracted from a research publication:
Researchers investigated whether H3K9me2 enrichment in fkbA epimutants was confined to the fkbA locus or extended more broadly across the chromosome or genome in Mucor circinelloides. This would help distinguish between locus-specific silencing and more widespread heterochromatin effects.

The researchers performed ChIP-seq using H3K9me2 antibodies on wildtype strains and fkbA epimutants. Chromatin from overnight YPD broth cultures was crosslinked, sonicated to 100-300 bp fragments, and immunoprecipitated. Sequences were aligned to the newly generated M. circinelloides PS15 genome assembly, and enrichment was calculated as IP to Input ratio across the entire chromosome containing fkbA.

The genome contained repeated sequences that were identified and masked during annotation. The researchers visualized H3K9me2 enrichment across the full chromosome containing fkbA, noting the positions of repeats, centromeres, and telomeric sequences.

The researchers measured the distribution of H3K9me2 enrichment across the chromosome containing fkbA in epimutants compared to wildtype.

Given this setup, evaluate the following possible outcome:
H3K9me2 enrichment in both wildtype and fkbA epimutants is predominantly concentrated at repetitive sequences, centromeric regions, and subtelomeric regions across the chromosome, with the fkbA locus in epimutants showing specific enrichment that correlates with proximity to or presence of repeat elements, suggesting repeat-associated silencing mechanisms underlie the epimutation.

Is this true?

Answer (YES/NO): NO